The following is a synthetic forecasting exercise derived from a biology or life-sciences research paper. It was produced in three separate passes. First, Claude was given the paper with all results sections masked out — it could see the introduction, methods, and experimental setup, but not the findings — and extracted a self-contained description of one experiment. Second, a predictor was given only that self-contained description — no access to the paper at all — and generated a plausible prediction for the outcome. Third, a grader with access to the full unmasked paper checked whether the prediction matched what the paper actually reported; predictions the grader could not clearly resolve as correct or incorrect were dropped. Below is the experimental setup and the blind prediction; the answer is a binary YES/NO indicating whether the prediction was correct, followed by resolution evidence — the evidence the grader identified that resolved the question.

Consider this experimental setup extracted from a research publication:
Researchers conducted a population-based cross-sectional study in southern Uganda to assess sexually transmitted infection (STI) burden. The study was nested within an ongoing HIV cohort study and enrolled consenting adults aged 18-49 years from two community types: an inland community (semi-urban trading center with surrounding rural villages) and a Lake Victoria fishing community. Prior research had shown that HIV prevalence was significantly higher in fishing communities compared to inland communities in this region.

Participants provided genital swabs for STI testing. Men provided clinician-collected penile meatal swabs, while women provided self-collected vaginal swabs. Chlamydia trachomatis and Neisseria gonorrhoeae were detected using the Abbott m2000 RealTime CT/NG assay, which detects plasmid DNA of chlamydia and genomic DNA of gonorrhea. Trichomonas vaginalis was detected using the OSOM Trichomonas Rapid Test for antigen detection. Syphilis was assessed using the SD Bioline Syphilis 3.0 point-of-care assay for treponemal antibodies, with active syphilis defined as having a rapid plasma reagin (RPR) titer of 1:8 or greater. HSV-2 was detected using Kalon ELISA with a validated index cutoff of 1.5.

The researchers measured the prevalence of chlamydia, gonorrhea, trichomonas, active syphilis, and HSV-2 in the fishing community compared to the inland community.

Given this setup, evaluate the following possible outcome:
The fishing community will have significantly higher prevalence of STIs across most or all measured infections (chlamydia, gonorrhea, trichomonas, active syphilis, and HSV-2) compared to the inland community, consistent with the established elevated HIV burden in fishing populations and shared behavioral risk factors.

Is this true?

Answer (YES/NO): NO